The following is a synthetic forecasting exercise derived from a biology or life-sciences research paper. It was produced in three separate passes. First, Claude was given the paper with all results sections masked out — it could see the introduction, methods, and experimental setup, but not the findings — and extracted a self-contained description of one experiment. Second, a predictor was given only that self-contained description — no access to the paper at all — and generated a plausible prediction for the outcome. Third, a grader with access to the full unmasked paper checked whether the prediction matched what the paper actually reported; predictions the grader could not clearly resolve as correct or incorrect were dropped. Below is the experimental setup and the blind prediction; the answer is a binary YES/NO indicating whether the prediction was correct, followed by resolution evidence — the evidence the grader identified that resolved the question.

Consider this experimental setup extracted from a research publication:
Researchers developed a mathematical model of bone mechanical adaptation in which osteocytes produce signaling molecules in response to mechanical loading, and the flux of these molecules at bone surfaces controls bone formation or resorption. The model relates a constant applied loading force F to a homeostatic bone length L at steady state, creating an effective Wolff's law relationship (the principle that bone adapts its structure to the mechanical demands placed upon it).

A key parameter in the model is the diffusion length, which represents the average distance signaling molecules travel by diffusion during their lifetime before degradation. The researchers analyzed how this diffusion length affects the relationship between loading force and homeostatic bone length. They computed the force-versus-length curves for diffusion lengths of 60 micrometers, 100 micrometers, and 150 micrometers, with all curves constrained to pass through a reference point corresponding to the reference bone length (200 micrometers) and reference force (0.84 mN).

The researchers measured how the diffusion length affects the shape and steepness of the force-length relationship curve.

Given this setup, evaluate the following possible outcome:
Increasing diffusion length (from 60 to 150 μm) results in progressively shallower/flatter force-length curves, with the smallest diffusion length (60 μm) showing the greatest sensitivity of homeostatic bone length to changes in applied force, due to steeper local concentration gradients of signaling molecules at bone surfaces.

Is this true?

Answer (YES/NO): YES